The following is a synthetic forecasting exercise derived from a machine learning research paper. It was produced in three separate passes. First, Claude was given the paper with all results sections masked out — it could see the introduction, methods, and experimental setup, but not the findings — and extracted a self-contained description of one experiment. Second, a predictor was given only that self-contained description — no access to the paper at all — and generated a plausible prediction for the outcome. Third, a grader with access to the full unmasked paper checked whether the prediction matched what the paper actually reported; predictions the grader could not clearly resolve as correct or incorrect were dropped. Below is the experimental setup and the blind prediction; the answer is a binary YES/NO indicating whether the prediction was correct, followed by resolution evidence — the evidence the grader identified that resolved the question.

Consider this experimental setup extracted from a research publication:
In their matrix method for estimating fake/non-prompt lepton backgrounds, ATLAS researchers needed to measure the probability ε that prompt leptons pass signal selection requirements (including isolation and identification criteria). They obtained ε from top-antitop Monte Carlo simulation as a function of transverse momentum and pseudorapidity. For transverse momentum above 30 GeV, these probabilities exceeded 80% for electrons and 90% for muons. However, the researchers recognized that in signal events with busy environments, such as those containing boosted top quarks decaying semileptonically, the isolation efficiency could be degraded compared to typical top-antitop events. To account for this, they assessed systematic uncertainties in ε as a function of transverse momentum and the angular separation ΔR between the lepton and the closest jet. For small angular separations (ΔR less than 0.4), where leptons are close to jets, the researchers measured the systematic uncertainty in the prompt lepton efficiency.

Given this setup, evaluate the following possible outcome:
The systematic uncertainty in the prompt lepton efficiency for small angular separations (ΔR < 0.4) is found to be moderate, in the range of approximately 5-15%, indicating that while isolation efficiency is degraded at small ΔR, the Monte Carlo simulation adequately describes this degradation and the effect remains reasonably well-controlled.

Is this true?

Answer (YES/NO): NO